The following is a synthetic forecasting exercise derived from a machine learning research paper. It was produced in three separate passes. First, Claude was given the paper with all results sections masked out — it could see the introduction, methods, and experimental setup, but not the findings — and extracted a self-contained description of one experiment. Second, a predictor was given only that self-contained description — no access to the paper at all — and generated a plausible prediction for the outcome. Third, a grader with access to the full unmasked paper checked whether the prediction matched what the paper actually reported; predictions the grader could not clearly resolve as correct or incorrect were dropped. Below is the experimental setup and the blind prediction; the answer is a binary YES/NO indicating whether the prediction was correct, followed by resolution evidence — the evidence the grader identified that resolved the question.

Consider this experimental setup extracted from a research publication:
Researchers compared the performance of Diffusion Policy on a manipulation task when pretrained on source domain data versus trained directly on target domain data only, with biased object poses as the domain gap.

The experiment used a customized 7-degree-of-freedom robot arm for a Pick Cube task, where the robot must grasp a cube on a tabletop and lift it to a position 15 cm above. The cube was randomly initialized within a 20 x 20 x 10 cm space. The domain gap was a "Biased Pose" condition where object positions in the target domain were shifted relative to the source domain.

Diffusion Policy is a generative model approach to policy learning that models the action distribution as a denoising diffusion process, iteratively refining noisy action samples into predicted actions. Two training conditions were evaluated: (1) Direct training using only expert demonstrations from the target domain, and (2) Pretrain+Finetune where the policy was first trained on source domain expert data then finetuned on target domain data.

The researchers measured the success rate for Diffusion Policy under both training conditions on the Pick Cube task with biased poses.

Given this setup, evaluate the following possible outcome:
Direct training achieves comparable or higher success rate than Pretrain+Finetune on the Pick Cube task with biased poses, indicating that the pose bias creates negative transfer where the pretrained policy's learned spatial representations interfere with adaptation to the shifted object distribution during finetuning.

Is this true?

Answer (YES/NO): YES